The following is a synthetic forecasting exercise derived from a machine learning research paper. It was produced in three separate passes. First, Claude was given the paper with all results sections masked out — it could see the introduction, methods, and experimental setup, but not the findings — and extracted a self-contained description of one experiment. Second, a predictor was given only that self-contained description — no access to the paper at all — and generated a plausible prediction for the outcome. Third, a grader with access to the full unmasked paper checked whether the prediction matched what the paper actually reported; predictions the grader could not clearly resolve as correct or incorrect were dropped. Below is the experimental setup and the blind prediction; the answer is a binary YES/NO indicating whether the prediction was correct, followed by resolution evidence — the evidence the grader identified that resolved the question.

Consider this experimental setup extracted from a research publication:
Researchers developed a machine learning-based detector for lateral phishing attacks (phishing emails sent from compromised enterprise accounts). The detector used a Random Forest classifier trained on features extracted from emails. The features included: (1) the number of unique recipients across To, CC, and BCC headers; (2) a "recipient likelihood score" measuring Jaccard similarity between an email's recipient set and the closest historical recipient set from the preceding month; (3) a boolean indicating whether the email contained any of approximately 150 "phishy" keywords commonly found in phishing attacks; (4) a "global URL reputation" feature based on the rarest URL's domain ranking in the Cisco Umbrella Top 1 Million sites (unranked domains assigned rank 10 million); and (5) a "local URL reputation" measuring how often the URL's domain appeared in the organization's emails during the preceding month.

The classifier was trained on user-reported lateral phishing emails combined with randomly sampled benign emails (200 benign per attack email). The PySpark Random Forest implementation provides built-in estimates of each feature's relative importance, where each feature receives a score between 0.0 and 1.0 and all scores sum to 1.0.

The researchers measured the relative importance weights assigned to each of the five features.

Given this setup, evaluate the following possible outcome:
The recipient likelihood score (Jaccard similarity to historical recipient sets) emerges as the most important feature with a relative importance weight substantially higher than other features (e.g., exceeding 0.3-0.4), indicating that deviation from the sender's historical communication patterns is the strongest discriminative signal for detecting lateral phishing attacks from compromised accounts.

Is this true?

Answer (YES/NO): NO